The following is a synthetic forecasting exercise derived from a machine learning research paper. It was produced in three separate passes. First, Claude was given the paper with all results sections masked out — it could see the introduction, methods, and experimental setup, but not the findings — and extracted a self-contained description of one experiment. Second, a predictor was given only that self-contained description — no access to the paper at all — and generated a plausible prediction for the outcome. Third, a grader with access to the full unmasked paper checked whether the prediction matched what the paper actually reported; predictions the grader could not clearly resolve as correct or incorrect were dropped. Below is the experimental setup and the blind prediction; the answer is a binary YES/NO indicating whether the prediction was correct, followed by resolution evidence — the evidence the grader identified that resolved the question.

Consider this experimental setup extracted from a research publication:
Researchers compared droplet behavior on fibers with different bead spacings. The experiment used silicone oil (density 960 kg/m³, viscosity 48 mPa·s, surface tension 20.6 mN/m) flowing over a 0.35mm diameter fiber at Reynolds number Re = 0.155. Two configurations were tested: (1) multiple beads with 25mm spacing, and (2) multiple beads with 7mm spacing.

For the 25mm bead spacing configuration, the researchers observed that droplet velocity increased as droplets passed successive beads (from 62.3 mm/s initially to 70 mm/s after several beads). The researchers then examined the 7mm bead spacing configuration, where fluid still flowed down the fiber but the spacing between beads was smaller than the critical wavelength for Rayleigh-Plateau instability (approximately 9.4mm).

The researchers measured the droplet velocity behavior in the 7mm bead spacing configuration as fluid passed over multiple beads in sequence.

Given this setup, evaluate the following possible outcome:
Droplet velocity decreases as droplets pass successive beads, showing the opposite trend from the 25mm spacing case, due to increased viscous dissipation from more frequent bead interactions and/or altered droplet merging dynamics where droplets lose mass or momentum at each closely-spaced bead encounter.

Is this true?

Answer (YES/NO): NO